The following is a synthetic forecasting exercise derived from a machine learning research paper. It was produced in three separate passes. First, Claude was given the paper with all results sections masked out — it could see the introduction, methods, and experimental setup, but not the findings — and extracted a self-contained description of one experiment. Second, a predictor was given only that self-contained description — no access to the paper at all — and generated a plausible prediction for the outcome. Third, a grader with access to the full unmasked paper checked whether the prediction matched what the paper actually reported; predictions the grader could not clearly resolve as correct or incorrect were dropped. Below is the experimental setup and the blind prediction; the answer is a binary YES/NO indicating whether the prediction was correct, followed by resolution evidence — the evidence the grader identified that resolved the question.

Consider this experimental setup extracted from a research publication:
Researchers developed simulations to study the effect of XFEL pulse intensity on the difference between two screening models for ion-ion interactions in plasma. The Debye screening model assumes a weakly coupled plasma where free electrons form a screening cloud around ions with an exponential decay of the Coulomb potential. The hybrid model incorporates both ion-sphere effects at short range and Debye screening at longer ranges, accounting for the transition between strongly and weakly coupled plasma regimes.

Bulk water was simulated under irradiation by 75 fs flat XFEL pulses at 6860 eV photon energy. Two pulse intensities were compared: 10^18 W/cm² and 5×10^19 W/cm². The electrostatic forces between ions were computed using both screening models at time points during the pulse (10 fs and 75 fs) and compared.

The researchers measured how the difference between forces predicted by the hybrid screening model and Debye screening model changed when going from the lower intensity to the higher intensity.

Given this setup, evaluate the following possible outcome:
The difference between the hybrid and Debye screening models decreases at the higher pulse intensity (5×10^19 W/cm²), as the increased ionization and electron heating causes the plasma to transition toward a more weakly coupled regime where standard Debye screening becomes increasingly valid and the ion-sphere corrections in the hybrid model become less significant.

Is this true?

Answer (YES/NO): YES